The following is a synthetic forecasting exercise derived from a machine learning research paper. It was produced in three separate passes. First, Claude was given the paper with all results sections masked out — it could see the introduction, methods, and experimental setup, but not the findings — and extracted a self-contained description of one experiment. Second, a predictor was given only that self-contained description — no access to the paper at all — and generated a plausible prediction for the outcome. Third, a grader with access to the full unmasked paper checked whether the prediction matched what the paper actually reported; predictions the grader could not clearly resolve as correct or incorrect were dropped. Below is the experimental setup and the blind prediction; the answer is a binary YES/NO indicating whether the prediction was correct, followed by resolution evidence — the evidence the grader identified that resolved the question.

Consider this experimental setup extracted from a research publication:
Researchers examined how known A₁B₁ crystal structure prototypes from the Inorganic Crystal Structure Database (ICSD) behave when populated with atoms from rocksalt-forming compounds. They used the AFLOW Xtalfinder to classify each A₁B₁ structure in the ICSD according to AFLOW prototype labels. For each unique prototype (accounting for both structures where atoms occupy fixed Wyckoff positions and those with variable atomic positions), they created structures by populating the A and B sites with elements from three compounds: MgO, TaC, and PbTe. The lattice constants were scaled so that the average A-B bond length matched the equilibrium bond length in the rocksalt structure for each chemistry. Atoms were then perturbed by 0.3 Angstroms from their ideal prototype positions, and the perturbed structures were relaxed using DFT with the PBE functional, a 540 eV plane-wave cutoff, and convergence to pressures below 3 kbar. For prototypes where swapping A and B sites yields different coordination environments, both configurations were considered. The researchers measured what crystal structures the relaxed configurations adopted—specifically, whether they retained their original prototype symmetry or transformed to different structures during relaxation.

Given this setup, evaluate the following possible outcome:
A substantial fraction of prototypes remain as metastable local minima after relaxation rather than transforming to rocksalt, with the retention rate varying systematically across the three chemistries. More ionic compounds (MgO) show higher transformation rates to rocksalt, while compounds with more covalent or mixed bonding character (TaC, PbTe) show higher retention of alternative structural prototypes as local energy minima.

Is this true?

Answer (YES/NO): NO